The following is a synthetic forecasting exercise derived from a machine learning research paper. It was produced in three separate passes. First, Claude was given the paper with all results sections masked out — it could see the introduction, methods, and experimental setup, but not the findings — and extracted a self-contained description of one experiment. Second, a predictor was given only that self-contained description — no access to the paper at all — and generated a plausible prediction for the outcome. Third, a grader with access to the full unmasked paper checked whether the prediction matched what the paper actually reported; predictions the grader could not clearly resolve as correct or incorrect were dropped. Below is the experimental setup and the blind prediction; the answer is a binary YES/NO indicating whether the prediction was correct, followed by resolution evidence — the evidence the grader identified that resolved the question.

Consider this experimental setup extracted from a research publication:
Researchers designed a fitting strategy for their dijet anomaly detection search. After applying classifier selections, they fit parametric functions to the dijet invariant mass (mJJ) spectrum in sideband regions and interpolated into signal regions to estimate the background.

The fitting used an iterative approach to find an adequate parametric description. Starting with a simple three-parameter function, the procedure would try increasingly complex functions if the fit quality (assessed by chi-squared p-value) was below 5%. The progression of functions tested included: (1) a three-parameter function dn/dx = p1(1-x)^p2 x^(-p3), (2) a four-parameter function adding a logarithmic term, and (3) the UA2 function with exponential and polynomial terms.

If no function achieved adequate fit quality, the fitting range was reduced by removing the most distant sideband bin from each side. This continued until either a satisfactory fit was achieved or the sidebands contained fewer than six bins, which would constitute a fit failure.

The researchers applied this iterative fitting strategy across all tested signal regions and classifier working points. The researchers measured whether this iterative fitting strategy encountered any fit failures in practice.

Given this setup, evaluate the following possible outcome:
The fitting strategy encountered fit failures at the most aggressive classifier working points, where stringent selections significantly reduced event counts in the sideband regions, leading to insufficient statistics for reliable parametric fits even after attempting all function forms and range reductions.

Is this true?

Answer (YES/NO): NO